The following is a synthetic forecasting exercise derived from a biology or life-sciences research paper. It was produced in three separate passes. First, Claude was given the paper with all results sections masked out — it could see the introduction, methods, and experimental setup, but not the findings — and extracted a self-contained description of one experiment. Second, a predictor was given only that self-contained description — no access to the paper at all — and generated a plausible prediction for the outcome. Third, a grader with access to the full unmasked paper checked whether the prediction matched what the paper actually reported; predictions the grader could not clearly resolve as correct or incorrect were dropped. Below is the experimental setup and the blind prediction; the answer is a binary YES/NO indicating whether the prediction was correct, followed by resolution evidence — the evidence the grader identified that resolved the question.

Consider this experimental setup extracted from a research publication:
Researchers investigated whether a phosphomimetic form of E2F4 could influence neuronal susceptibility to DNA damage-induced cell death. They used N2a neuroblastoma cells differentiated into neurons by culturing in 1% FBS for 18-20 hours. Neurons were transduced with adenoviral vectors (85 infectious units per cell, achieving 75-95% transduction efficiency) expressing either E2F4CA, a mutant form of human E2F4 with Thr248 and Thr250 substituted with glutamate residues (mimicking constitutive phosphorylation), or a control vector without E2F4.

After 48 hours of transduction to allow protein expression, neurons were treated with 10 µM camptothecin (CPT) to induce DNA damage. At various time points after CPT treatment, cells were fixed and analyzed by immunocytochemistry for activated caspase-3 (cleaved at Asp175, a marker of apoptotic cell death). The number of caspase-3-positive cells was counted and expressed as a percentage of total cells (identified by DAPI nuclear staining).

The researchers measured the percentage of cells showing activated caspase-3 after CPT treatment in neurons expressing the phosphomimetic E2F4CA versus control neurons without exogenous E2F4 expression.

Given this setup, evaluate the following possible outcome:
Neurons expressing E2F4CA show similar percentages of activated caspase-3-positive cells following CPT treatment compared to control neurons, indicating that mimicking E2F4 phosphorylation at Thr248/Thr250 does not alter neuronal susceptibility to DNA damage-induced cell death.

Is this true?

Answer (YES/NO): NO